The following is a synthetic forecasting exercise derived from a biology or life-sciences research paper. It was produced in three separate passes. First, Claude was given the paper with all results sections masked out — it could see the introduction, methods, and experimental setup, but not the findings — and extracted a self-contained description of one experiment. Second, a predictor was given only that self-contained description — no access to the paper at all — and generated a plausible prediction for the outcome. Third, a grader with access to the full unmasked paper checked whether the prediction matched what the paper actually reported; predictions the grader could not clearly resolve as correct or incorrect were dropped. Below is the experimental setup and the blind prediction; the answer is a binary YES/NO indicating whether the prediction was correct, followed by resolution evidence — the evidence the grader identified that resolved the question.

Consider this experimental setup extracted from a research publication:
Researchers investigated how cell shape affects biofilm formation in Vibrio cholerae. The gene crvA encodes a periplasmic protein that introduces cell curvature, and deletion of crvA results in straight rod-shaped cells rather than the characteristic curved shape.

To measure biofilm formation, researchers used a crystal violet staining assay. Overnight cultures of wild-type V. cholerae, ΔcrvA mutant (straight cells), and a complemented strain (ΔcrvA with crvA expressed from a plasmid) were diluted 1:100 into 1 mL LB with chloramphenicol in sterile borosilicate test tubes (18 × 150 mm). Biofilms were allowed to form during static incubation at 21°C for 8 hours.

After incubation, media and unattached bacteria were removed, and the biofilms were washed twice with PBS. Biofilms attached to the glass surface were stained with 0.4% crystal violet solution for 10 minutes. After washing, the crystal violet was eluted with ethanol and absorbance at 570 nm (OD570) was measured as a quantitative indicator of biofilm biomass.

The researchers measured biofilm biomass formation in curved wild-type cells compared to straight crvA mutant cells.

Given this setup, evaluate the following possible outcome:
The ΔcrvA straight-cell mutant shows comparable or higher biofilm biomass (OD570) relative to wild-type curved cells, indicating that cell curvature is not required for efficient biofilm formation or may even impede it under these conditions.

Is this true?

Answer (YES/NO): YES